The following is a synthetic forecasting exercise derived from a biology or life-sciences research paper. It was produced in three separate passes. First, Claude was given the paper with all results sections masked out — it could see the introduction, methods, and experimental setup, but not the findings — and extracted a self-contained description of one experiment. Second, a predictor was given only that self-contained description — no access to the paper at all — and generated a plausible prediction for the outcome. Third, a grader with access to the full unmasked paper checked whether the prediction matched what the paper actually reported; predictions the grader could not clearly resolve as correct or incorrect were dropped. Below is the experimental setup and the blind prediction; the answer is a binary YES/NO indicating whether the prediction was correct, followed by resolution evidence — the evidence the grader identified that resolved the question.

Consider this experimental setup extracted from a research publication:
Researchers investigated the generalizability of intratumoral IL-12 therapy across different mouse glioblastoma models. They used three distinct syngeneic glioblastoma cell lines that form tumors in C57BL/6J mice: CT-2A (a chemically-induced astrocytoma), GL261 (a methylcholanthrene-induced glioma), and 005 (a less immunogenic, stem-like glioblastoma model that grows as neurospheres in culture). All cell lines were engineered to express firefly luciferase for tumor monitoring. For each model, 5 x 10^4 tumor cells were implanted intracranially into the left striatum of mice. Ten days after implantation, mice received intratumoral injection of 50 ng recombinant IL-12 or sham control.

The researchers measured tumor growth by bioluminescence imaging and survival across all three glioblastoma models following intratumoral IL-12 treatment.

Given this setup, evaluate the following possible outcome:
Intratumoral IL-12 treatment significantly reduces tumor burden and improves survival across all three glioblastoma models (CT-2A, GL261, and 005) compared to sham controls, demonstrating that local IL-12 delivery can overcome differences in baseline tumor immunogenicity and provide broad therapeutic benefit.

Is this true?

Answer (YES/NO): YES